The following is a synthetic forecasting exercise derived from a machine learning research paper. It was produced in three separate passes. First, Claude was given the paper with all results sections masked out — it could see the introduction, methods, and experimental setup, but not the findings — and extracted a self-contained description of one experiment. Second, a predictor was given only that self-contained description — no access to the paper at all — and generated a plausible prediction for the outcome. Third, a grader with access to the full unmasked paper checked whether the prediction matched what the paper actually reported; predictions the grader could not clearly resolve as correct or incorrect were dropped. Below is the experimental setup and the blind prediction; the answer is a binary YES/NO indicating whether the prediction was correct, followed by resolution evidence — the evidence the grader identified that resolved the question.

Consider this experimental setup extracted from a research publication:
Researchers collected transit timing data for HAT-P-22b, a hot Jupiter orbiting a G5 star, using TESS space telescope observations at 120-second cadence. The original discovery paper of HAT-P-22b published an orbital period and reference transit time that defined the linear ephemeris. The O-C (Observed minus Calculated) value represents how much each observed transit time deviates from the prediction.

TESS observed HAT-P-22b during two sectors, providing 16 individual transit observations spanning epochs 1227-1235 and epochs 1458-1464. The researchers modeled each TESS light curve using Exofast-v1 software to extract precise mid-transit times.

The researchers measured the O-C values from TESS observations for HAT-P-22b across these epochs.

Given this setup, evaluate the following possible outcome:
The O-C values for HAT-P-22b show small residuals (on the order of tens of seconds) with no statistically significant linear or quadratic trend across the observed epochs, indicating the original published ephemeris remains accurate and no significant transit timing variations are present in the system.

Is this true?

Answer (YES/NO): NO